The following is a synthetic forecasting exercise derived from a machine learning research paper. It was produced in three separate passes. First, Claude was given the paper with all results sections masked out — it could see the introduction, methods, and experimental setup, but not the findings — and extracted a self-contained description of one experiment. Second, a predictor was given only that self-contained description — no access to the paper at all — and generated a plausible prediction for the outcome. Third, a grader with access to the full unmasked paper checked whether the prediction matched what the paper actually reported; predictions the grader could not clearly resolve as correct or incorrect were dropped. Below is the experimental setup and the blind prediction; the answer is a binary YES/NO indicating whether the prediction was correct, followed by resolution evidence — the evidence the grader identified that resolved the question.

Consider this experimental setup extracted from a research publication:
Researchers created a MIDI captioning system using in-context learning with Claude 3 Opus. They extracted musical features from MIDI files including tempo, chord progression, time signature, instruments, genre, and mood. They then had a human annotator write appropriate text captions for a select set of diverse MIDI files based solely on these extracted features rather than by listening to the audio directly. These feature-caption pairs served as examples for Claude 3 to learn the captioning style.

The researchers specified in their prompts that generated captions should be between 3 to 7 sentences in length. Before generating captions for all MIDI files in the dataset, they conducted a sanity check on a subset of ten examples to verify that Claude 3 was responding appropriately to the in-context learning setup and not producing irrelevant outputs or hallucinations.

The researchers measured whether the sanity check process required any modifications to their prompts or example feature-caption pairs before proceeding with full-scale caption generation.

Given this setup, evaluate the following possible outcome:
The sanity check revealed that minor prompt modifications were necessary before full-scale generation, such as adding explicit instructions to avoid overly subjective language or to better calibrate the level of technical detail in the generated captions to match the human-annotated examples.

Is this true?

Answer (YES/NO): NO